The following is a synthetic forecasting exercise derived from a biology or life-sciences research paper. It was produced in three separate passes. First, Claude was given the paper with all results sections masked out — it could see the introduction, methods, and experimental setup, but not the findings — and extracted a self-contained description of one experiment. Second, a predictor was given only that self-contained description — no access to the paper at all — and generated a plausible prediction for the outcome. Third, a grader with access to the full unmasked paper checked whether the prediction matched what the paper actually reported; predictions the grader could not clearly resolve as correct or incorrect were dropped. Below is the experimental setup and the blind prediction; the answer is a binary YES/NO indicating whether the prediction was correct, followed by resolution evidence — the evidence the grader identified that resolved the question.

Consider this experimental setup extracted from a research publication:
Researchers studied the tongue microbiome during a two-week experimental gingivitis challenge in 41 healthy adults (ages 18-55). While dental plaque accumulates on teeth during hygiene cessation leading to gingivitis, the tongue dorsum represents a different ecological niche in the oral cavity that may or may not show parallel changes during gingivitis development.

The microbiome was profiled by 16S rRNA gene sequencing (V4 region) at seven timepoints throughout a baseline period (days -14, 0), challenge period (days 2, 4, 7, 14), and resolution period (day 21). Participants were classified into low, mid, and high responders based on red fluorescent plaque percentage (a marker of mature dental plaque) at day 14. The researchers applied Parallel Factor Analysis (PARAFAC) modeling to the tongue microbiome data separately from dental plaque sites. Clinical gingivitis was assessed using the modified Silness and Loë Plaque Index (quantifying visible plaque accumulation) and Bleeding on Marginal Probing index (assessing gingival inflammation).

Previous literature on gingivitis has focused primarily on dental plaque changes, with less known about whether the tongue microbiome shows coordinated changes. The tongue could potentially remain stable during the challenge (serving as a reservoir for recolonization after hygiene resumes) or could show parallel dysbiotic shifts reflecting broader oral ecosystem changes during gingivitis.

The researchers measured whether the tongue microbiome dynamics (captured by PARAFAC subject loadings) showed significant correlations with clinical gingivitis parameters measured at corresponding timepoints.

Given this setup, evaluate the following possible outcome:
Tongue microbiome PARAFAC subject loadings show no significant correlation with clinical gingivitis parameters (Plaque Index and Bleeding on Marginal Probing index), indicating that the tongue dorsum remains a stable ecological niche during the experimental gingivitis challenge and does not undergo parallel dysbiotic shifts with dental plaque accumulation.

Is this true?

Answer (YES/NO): YES